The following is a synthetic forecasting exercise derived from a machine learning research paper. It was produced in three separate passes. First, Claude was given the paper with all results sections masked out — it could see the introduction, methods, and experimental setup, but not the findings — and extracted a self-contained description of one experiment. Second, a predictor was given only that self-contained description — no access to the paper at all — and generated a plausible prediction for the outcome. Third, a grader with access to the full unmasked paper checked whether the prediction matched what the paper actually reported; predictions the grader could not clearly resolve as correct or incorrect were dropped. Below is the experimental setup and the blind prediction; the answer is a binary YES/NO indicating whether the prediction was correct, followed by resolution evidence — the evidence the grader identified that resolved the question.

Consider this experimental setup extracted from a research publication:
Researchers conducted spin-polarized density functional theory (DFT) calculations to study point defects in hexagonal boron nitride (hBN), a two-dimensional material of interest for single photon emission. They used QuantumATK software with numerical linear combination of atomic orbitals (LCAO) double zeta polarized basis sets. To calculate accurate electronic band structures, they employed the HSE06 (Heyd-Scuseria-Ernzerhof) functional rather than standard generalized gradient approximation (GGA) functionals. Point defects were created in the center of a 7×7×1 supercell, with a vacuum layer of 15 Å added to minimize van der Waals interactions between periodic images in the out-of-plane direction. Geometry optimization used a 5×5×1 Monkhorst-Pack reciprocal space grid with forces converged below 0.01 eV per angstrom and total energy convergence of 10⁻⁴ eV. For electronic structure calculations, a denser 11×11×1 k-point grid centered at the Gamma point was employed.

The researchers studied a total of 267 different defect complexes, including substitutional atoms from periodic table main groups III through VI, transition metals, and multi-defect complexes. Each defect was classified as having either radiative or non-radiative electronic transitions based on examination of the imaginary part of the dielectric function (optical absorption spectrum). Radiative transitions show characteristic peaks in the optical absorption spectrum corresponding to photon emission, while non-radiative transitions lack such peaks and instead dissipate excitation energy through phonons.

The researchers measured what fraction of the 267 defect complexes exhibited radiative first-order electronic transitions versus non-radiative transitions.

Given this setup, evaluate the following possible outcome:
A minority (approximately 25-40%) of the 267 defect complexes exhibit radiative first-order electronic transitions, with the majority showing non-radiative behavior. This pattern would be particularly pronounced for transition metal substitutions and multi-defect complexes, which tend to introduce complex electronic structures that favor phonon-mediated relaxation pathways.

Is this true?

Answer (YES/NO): NO